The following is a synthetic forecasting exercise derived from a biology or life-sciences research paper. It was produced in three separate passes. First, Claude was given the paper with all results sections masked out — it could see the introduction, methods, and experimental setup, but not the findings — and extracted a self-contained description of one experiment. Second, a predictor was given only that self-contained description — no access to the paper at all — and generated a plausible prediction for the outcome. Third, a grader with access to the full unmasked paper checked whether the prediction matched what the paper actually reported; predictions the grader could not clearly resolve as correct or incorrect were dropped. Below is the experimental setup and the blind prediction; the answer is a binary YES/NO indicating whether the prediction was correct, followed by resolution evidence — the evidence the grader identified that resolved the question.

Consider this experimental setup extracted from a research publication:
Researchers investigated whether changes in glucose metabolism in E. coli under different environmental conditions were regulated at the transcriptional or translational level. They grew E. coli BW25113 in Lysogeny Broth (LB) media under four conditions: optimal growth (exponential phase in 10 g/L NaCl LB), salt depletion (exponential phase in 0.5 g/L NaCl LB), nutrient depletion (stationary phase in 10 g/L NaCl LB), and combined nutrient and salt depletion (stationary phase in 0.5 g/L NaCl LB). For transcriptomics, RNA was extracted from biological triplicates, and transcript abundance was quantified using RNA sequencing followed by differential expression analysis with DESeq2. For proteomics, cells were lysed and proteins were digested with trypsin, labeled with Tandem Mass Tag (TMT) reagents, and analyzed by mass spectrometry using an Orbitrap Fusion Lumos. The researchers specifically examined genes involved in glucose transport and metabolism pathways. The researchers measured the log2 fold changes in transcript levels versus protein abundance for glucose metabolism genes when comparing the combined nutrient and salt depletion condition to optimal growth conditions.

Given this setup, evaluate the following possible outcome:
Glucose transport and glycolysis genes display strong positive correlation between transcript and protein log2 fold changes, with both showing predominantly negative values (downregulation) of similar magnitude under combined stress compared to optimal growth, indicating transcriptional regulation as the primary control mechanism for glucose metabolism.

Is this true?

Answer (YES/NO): NO